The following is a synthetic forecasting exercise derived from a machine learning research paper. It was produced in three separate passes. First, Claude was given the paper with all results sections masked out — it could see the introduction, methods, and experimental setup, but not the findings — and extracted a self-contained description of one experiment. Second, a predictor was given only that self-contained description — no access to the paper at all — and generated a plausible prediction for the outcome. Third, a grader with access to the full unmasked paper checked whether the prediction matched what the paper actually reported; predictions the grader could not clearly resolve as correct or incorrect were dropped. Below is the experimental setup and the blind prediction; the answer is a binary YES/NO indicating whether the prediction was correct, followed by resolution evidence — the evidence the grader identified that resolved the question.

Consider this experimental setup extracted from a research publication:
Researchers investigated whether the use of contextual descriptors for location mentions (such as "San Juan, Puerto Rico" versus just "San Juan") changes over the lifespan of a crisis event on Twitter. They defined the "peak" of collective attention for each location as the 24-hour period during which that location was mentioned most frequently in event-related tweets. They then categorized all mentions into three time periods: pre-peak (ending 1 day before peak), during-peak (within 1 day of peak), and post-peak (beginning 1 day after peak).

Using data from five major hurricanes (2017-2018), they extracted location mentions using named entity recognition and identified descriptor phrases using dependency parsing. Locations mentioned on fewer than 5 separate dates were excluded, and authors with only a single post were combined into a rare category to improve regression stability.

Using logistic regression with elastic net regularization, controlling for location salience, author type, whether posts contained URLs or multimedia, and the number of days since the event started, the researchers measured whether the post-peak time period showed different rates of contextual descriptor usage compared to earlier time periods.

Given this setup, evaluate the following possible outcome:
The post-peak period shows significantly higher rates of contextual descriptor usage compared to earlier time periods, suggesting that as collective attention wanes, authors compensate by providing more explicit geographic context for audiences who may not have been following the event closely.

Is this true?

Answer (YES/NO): NO